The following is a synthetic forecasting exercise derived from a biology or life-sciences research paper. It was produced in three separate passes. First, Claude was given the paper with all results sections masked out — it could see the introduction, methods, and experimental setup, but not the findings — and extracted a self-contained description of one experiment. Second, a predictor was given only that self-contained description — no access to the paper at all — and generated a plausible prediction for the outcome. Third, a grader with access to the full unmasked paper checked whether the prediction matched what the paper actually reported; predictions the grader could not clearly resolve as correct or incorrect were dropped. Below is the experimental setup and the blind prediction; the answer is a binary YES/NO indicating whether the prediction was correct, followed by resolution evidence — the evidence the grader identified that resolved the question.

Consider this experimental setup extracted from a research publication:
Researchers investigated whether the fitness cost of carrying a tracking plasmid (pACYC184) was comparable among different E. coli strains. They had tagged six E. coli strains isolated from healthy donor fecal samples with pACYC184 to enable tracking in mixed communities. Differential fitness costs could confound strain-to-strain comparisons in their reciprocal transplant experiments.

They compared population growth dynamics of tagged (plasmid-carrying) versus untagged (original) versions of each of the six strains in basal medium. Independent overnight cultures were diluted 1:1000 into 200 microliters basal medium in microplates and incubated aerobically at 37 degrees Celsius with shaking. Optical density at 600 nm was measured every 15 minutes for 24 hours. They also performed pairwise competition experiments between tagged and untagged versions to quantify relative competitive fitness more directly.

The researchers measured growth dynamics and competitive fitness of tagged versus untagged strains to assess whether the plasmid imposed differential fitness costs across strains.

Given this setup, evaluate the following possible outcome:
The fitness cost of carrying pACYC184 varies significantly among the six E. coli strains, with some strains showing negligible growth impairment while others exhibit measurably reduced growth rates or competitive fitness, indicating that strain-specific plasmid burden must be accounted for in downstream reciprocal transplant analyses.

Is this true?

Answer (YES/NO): NO